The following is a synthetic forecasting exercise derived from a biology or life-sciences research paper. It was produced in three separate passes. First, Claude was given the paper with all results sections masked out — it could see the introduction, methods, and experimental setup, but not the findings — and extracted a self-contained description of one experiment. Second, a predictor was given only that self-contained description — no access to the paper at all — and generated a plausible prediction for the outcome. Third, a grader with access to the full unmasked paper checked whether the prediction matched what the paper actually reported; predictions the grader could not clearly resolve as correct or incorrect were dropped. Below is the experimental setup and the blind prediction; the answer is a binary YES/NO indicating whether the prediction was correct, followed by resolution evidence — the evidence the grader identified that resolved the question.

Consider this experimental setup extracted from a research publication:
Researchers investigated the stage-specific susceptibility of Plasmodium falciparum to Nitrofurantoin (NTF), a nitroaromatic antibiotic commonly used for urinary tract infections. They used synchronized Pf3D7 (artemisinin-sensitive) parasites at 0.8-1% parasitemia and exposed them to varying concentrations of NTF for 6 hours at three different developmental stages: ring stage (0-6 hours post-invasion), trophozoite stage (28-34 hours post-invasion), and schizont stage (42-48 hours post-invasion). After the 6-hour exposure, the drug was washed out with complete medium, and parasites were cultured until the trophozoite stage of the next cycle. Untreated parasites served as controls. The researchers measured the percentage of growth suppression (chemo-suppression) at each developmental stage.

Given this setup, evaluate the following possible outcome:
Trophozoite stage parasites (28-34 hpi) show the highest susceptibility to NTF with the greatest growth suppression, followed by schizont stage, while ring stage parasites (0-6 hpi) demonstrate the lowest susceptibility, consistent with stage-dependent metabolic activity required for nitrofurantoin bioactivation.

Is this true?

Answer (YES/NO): YES